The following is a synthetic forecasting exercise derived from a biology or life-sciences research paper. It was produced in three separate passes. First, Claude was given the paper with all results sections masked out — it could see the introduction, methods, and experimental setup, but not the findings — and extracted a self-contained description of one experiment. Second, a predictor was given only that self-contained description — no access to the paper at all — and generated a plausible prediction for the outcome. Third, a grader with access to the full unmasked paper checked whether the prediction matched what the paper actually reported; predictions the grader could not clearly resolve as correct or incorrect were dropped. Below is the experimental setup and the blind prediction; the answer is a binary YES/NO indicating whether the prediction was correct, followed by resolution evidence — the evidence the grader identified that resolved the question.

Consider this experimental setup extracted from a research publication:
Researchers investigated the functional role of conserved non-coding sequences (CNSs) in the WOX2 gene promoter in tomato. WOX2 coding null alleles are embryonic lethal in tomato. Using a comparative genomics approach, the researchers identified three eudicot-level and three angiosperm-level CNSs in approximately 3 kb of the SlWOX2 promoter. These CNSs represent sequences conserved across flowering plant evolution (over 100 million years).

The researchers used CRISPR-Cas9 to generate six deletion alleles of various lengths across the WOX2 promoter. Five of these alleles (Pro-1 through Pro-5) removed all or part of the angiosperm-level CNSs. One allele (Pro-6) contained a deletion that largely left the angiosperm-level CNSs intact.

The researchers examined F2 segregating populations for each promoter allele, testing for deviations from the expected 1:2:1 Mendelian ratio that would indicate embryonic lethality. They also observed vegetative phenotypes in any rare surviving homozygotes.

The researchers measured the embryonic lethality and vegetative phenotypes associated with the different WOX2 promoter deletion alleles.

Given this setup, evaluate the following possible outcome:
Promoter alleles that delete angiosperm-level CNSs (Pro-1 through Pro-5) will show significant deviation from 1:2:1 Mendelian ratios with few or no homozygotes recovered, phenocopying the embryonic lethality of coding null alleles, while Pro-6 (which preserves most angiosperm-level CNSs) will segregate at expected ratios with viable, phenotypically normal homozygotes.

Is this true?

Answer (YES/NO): NO